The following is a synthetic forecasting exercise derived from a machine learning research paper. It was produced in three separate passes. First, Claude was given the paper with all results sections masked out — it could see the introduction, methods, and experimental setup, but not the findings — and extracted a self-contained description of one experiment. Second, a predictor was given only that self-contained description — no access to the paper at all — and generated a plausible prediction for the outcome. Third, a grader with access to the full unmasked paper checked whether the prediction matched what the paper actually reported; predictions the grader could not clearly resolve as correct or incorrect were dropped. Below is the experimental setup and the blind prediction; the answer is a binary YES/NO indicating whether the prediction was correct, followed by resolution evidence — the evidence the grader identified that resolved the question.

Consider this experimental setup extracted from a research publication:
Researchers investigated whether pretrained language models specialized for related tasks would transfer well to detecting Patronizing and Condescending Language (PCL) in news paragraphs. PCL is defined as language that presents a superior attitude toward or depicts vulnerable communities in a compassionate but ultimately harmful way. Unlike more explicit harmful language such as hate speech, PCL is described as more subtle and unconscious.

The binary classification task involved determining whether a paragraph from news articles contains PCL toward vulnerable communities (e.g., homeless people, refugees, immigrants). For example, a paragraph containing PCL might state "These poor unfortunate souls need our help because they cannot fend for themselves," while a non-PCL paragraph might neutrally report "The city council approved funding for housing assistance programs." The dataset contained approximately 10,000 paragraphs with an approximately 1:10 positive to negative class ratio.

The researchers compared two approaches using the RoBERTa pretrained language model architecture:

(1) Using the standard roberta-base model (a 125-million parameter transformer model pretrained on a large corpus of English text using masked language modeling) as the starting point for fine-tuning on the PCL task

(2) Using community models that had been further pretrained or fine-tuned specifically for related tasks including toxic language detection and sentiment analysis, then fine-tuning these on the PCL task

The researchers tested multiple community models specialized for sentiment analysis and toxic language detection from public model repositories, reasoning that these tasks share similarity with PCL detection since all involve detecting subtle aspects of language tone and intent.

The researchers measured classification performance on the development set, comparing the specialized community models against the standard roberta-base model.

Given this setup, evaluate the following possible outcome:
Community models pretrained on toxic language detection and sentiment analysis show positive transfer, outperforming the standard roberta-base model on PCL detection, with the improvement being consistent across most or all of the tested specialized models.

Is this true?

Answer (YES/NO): NO